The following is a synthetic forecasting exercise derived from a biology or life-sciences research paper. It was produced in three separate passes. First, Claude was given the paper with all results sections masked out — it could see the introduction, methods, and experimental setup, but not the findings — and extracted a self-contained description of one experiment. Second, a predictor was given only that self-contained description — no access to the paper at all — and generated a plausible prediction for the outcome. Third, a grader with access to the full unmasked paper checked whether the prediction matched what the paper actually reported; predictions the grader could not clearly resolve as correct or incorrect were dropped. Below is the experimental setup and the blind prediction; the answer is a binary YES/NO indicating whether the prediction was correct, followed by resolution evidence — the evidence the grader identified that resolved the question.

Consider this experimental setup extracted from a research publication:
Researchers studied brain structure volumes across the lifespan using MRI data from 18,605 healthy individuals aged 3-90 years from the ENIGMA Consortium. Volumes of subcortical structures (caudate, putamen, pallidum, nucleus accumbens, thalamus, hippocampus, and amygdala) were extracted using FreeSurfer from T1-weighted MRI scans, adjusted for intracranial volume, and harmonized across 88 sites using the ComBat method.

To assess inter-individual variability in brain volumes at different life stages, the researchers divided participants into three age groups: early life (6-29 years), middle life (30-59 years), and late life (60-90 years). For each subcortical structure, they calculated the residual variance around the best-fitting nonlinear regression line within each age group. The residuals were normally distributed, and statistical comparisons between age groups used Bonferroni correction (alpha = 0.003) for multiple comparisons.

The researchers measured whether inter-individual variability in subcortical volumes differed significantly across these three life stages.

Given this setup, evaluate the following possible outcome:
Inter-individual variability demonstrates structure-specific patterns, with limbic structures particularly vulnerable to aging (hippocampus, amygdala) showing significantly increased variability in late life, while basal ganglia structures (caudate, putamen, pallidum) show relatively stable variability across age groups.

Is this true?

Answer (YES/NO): YES